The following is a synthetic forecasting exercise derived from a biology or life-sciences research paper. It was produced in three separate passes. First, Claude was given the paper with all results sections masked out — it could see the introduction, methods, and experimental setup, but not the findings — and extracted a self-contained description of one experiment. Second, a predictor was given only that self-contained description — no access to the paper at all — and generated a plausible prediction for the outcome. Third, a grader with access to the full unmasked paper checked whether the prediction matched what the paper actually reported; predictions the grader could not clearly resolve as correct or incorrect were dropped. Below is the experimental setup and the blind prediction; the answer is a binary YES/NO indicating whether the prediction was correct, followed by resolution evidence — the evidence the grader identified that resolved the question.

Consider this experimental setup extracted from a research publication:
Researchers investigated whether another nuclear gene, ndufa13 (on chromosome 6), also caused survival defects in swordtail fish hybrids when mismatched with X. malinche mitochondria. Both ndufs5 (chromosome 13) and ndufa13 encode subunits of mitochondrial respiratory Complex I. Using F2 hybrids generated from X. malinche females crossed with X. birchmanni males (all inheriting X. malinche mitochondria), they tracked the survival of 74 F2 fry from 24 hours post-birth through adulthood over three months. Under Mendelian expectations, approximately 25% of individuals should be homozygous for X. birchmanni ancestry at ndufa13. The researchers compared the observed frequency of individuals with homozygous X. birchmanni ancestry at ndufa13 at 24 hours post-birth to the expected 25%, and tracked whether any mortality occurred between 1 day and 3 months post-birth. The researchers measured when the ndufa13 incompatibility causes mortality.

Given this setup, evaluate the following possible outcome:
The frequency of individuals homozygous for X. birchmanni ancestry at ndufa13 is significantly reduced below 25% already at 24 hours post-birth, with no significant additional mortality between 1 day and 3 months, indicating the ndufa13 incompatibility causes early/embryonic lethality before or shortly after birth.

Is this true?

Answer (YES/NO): NO